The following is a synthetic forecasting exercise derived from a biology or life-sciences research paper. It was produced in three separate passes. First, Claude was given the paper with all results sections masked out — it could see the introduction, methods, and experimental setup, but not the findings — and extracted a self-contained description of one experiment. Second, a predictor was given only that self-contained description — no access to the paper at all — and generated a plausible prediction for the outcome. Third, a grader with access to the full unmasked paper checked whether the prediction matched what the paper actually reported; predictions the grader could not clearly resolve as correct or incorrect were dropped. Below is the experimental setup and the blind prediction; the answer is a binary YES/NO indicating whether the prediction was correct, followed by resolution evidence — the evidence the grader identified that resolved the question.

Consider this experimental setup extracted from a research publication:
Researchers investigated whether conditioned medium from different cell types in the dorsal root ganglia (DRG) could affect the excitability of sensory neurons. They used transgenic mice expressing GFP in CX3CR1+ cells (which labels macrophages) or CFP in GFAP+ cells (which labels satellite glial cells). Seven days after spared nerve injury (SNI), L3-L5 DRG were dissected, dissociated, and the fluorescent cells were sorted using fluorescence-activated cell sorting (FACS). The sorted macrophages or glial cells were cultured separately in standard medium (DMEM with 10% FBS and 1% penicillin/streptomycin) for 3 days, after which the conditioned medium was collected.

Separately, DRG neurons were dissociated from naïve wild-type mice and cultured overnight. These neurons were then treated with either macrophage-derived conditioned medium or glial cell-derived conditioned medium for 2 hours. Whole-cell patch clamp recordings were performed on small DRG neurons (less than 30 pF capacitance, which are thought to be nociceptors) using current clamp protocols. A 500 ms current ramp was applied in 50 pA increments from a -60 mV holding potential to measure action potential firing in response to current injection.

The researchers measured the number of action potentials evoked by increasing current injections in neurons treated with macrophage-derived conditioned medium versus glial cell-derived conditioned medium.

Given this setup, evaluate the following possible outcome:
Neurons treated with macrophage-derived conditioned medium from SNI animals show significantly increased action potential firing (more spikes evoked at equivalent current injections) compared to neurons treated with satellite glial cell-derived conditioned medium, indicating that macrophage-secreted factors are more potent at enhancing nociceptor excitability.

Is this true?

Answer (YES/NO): YES